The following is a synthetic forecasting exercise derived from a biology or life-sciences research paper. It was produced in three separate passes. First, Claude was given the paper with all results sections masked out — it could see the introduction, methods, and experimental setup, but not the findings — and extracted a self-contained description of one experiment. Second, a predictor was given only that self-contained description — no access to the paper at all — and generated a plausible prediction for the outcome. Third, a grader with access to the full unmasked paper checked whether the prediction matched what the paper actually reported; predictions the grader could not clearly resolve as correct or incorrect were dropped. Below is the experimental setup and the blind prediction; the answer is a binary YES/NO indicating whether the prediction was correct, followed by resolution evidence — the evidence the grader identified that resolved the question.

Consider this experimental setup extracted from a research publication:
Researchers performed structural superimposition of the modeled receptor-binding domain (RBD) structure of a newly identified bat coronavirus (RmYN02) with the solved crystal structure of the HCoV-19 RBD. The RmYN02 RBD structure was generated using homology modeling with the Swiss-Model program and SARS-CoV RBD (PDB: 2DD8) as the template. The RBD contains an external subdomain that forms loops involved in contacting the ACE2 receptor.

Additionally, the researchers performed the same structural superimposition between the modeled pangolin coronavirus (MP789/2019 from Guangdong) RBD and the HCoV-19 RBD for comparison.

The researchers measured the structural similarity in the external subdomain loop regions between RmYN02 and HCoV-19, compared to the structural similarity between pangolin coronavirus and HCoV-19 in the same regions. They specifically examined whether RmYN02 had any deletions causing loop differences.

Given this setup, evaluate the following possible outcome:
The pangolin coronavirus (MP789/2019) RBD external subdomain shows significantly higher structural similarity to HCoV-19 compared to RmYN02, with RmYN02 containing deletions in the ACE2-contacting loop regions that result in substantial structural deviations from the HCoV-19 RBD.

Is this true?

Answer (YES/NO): YES